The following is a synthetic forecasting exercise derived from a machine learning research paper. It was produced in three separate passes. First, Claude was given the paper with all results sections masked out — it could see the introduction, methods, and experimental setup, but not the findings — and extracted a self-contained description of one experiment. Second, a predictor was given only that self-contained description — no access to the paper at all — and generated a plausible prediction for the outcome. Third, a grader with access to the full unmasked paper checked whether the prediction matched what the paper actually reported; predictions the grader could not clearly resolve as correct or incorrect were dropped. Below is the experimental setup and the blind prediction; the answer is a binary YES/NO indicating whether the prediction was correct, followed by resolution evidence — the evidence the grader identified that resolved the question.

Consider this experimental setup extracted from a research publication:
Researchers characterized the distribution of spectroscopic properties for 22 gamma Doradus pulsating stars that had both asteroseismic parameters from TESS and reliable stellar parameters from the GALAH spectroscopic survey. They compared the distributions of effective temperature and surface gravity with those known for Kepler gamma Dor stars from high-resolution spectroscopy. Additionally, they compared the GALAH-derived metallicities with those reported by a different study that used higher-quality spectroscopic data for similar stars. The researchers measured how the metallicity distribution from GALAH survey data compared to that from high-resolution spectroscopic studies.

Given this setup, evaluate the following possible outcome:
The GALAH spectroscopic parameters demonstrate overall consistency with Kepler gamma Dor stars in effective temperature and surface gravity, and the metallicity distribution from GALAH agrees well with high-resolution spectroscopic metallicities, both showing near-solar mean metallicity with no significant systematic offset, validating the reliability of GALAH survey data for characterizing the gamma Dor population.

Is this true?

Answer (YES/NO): NO